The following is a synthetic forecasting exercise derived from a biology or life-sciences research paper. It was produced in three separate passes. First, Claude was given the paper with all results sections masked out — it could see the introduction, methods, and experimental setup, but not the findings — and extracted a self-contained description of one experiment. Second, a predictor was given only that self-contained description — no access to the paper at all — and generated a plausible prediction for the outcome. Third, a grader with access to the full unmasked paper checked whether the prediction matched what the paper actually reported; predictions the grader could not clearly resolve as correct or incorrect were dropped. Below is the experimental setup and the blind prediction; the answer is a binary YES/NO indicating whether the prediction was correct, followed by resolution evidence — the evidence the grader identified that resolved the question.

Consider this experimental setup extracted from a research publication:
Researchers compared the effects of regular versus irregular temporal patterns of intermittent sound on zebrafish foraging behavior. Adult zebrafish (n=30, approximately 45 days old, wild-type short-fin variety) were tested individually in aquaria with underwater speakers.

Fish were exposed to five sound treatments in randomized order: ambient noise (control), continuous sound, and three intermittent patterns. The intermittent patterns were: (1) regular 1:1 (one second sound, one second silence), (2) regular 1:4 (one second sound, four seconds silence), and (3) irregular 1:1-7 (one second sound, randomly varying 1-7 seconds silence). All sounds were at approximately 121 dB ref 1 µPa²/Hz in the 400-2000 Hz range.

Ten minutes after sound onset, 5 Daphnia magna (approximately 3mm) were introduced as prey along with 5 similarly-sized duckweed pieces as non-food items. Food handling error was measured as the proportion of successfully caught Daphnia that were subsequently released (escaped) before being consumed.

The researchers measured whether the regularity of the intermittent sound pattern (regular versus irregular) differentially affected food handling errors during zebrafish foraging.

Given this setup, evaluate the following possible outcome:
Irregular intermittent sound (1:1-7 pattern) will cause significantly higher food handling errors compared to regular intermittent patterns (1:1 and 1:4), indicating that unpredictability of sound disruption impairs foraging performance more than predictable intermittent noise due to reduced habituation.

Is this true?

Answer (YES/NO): NO